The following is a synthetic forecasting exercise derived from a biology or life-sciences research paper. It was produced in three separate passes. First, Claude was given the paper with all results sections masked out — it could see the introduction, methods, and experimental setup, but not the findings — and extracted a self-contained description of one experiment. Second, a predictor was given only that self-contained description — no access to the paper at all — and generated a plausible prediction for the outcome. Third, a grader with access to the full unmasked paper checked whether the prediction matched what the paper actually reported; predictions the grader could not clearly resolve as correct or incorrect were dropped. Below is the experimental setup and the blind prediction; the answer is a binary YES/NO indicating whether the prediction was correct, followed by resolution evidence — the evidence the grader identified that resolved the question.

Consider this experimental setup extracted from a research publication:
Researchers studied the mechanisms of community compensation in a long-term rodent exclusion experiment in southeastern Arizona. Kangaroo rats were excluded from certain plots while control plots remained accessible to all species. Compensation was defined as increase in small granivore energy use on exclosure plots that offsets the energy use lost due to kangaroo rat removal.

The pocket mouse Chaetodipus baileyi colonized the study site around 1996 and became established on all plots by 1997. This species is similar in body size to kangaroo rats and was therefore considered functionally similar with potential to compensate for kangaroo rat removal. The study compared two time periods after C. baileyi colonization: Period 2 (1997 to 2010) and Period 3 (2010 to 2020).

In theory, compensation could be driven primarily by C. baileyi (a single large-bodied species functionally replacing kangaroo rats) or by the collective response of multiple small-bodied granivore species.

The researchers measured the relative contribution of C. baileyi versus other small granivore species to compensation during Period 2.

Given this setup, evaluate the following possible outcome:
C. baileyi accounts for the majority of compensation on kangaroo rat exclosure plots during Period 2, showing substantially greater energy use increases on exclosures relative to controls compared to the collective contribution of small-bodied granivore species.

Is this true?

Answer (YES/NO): YES